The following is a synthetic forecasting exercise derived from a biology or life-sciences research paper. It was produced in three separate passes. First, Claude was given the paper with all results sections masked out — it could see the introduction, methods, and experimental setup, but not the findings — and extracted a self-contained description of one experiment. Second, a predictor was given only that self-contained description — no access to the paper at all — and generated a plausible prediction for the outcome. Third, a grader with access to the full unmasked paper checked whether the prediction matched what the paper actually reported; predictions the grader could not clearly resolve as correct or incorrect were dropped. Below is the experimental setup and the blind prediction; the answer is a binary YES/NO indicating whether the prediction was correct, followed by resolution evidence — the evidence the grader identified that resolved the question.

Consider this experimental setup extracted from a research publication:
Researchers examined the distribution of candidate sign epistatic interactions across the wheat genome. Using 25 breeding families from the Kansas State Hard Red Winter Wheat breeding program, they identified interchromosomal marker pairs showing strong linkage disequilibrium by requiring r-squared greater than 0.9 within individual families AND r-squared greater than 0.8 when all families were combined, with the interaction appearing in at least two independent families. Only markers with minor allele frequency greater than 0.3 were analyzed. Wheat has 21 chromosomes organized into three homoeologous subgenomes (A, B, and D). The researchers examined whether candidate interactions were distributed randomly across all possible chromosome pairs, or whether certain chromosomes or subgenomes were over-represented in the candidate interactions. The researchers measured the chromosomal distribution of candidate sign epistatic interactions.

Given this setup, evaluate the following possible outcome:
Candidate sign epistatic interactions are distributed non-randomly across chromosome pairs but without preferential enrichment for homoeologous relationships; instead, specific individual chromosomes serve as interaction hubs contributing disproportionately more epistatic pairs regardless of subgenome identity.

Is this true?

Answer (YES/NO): YES